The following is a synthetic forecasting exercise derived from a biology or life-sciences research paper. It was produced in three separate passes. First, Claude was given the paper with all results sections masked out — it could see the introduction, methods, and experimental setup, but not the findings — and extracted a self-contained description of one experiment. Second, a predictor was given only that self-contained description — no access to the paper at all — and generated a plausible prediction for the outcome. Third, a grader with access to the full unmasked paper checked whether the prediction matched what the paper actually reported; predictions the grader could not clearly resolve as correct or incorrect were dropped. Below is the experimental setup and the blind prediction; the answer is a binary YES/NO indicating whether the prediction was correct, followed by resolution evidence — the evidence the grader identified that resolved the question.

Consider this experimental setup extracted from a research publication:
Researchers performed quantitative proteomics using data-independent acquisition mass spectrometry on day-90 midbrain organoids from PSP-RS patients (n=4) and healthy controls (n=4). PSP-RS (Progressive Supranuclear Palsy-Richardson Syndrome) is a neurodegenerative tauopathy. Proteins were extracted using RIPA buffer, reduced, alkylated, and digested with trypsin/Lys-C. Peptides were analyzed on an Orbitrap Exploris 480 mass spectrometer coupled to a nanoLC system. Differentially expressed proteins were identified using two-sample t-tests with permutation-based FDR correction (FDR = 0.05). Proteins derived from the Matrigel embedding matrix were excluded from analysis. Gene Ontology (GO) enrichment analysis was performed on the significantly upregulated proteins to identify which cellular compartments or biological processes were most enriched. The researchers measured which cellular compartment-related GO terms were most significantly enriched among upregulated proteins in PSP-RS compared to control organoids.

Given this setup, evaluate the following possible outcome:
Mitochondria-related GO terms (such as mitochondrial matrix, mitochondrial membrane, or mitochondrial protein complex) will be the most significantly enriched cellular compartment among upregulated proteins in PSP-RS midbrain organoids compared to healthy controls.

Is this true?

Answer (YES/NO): NO